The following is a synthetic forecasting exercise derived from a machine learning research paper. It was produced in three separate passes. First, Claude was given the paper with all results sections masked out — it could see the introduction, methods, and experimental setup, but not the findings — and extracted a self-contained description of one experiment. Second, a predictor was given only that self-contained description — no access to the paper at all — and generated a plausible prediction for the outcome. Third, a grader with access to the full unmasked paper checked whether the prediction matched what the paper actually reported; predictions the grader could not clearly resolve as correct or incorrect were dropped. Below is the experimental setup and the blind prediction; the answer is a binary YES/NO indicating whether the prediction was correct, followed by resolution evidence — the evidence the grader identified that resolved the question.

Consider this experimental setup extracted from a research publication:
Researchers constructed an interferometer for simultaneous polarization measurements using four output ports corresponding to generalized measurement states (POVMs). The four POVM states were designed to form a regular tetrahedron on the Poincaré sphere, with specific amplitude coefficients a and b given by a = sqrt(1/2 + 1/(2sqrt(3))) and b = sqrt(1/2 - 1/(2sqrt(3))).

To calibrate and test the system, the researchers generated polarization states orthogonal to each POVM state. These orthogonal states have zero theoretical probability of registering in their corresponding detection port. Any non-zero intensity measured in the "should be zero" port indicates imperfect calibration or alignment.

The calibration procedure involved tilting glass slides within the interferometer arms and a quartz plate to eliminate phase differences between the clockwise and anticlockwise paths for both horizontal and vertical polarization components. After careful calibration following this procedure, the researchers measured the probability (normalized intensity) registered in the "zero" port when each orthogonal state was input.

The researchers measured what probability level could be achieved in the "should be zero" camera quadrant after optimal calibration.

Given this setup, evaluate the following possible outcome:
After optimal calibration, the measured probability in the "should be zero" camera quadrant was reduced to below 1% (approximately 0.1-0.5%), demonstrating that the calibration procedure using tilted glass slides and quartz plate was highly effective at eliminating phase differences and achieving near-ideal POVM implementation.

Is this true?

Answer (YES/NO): NO